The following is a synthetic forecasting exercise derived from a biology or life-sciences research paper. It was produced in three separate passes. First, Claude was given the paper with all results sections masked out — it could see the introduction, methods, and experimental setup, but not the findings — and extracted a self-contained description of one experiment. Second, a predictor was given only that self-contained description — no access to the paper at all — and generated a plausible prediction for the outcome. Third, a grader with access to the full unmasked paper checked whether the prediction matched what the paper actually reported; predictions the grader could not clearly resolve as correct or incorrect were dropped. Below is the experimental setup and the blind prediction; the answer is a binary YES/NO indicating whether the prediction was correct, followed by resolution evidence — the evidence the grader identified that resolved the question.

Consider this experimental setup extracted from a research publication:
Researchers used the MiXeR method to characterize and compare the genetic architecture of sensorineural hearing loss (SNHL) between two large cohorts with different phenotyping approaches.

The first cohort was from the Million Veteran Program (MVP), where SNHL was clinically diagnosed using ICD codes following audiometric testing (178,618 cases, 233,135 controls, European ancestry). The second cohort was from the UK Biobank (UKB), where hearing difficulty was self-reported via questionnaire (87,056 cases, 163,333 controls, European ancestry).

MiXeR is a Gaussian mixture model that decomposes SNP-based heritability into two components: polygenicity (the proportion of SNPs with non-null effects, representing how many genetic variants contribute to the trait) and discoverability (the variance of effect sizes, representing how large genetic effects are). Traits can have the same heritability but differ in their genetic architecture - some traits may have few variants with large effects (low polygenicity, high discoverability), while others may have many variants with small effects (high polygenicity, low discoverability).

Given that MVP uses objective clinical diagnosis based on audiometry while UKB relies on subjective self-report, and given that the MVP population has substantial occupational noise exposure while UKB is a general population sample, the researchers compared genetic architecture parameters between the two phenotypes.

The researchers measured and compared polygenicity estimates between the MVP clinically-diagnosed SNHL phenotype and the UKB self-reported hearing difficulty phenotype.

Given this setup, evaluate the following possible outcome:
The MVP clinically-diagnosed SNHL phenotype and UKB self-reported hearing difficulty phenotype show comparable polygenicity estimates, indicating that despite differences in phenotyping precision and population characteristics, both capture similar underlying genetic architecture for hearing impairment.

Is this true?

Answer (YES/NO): NO